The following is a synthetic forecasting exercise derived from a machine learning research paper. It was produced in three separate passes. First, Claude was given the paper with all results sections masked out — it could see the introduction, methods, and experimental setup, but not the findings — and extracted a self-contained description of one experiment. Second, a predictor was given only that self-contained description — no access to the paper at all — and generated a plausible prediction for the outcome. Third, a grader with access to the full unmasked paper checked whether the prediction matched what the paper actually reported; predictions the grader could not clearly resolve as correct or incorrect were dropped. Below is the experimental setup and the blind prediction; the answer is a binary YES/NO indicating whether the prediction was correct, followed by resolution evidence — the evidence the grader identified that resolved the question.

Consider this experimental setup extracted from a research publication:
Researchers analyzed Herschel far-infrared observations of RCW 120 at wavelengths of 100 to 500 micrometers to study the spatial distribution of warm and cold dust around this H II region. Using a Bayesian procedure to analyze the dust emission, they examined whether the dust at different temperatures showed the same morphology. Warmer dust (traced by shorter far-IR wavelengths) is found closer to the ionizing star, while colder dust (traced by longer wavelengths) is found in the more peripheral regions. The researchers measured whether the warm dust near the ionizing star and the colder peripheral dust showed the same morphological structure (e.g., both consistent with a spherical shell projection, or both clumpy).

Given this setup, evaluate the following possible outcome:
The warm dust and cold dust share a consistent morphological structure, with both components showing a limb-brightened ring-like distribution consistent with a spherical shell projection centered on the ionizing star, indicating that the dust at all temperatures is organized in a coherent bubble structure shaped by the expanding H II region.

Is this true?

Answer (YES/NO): NO